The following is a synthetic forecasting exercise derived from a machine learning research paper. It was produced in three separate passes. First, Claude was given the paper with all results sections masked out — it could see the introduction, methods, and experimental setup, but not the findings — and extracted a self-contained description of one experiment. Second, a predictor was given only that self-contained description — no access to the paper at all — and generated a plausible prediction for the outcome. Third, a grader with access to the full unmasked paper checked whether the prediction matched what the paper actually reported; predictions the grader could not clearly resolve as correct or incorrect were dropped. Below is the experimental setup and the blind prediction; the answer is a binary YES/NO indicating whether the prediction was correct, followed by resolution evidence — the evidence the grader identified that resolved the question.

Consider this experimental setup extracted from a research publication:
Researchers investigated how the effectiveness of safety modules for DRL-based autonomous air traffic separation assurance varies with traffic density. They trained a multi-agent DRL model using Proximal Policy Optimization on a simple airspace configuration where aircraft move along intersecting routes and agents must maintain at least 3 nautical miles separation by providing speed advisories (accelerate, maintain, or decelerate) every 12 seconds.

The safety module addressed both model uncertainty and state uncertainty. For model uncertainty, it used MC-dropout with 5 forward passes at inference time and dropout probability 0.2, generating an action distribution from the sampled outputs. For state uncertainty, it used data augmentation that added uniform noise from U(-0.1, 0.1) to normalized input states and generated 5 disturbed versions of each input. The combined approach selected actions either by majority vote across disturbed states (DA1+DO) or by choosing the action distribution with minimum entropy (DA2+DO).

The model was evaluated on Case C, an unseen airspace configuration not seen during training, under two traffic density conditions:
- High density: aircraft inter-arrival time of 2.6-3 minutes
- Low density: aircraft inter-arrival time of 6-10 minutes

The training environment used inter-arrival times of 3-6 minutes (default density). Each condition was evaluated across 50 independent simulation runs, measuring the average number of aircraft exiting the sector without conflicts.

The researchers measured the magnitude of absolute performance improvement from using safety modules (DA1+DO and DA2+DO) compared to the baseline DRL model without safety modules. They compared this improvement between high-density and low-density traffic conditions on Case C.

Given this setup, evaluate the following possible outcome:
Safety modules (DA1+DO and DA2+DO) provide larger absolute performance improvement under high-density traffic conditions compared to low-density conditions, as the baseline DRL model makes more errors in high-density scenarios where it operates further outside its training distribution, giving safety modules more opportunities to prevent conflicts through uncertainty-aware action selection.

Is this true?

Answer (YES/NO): YES